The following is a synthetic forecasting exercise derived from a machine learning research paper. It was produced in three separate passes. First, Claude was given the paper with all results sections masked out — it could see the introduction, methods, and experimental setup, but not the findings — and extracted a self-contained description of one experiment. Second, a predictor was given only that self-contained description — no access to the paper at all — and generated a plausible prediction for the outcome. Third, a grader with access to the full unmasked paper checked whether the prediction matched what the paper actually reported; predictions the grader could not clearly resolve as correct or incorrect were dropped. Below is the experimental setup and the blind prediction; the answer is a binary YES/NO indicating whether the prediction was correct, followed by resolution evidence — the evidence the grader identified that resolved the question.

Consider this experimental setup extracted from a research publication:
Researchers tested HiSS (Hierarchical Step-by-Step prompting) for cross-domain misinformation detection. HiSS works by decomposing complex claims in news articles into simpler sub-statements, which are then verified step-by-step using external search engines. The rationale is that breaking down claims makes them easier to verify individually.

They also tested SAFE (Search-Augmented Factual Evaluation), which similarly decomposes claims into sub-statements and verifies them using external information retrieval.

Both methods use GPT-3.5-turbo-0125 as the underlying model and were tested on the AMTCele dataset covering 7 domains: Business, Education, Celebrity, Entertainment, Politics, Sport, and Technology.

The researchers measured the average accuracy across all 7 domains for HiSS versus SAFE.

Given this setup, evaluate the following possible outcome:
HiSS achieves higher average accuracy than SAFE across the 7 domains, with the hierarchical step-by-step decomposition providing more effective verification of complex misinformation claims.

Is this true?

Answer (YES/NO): NO